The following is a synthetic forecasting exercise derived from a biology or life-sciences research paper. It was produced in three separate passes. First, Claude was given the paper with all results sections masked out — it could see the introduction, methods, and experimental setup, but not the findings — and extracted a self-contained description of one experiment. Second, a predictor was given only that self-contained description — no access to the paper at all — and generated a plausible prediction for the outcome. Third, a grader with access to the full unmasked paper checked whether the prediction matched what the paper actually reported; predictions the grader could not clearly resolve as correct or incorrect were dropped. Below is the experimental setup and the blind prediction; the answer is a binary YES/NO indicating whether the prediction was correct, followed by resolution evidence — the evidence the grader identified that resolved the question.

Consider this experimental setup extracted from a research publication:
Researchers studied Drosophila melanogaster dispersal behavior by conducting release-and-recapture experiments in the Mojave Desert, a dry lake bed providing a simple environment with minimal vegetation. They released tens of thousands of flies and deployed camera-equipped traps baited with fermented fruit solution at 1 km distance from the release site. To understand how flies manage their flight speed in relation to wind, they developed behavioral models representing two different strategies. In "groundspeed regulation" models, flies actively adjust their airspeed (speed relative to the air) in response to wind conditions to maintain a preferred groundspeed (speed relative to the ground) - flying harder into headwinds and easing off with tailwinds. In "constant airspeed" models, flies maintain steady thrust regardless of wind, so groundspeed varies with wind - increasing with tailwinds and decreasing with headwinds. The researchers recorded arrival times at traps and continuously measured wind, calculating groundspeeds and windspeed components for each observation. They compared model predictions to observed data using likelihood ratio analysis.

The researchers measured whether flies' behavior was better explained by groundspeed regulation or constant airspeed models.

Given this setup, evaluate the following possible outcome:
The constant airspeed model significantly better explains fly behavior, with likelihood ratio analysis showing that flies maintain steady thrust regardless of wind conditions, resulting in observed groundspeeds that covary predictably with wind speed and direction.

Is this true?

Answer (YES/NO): NO